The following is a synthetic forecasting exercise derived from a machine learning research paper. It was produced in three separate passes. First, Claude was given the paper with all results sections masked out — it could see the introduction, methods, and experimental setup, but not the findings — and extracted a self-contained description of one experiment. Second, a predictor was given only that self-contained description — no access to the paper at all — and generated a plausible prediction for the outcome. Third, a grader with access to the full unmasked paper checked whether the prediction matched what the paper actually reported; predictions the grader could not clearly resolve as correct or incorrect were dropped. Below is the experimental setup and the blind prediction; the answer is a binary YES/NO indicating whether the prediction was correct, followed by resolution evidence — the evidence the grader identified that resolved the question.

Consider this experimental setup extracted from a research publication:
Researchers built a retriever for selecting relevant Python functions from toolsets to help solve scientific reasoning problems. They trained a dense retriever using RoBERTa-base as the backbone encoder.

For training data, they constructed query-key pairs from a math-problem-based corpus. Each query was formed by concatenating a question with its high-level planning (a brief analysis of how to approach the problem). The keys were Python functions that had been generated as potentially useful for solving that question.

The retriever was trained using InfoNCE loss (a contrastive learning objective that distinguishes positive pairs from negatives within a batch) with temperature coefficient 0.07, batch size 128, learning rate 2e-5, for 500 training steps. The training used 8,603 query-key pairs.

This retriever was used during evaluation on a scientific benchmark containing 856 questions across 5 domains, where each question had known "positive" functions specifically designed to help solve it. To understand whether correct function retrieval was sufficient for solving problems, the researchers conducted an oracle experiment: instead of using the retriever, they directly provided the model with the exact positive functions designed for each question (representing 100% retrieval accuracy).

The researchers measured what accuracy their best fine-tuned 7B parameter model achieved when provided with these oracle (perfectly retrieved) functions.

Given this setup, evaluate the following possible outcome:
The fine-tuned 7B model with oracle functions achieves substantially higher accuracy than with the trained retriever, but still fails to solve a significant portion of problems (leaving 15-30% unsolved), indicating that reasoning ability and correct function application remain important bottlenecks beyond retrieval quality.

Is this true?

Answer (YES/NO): NO